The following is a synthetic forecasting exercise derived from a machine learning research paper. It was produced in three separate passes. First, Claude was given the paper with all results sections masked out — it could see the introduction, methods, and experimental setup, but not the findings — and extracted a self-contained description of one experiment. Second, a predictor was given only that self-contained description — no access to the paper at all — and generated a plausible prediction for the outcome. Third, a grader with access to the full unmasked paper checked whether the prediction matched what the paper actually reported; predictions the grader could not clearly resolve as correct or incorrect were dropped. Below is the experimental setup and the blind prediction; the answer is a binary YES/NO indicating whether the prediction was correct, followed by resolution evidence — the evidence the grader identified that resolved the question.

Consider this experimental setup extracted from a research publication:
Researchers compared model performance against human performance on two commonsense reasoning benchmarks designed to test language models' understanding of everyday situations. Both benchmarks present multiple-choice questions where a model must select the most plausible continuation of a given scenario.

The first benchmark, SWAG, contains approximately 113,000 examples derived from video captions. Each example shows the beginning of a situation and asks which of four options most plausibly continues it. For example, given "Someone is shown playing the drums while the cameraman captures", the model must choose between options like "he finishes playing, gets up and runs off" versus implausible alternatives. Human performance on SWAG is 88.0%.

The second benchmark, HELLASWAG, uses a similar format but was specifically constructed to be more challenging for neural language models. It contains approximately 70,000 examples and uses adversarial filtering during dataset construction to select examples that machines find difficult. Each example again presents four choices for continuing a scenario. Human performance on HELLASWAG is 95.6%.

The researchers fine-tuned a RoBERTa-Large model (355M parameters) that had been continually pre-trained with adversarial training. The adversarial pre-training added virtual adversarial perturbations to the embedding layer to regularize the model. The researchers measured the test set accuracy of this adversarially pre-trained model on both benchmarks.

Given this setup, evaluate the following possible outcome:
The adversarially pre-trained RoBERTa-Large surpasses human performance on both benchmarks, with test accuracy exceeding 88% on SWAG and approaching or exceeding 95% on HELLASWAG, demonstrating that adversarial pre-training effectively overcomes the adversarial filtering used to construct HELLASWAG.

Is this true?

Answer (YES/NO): NO